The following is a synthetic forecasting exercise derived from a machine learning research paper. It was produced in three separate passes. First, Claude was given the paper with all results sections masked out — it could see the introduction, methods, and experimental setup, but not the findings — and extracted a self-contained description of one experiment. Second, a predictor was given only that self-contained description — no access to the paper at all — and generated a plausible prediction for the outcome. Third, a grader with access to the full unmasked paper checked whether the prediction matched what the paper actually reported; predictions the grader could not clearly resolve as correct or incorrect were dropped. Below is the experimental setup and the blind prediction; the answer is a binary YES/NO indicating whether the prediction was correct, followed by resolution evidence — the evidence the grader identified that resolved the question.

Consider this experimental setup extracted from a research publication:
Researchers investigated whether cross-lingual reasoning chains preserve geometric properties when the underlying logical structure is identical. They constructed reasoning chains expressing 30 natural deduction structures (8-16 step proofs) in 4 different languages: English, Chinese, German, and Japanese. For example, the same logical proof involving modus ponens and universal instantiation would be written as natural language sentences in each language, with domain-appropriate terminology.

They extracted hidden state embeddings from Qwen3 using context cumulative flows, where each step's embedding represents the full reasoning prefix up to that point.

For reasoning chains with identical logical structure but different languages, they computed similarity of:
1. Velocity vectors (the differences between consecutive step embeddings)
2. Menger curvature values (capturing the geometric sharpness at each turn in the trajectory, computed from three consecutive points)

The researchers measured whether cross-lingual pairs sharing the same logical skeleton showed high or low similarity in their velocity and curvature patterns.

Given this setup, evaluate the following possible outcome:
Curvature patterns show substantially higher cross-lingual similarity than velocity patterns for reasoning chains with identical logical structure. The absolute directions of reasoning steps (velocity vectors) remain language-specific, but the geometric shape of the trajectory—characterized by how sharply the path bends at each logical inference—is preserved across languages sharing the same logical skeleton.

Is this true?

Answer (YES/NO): NO